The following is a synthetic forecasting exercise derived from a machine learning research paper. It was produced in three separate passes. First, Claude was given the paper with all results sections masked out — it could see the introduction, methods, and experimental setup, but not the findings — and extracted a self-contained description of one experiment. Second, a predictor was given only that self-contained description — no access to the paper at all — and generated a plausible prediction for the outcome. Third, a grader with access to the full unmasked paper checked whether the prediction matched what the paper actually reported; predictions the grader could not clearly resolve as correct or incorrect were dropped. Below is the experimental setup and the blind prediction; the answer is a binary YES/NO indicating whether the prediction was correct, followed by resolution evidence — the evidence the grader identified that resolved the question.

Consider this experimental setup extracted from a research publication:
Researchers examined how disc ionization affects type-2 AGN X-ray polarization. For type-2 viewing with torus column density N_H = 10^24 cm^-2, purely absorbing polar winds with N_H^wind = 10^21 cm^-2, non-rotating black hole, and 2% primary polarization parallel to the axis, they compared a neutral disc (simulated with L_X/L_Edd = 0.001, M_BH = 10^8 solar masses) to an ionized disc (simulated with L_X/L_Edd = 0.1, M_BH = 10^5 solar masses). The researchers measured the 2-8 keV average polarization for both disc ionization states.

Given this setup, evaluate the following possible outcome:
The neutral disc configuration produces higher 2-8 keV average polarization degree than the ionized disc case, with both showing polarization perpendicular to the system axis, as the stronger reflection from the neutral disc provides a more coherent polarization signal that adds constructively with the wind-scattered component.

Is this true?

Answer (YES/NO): NO